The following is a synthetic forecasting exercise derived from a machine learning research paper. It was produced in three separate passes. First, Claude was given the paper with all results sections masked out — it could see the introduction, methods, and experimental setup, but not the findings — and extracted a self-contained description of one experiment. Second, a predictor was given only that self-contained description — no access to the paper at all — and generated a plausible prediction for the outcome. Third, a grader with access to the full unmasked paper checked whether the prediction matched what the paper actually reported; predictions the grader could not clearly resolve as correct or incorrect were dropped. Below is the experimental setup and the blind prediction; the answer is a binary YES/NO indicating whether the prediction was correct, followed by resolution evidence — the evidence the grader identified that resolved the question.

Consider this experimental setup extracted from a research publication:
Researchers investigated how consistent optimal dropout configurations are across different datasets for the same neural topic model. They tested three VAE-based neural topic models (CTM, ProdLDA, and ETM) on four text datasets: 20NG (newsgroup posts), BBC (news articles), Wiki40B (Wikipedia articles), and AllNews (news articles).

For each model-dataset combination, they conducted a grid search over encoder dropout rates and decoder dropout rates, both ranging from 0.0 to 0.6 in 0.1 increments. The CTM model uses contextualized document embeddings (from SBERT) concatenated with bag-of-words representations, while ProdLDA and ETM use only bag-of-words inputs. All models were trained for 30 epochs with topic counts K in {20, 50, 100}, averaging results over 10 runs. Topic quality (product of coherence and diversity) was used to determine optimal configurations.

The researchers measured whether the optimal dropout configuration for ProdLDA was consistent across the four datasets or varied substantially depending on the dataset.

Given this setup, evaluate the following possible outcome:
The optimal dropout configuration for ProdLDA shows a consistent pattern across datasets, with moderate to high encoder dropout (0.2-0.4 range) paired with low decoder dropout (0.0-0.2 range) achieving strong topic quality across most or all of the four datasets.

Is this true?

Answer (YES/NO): NO